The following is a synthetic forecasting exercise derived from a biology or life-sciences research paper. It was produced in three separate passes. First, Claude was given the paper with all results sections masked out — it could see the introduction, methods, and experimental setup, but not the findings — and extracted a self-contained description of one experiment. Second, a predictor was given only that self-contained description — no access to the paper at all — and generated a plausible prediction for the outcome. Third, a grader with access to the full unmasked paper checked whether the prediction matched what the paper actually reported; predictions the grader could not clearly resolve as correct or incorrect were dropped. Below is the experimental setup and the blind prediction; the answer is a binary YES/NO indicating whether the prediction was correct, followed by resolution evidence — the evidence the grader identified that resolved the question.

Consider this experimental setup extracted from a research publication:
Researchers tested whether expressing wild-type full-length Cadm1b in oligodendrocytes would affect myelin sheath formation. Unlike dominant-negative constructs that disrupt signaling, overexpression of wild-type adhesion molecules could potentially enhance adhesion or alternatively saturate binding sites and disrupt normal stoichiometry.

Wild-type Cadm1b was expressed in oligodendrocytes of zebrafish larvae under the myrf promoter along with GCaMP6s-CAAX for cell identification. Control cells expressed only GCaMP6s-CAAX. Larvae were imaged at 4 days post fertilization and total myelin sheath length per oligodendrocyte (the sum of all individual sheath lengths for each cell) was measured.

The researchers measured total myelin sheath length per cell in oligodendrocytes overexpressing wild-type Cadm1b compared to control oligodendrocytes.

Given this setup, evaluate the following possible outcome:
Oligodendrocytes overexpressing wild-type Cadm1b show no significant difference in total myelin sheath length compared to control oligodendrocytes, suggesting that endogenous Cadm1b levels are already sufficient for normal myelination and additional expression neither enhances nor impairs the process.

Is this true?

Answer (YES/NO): YES